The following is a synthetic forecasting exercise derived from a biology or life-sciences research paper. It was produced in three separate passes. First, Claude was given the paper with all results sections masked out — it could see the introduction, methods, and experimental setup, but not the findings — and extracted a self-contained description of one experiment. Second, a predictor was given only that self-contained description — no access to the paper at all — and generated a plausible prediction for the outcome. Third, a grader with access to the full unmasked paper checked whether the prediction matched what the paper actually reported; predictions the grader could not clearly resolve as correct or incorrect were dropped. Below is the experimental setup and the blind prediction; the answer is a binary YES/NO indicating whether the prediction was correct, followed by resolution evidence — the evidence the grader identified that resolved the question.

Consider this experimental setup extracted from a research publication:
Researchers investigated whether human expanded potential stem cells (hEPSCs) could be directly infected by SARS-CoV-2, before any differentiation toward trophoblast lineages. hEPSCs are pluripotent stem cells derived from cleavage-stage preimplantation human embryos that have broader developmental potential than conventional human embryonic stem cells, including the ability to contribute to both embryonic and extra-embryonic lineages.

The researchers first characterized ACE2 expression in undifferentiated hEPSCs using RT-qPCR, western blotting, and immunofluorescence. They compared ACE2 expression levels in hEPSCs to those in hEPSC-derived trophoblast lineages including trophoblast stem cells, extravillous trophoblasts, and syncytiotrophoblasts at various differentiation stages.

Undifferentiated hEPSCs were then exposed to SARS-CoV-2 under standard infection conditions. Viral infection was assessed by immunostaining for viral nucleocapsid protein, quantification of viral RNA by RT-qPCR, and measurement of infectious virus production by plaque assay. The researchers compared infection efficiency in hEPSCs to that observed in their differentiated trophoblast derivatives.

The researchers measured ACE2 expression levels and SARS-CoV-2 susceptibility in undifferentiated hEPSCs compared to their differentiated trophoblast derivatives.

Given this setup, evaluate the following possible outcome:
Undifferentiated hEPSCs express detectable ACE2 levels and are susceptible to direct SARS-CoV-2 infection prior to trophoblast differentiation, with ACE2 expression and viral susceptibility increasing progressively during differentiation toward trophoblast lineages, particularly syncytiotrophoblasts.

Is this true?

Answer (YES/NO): NO